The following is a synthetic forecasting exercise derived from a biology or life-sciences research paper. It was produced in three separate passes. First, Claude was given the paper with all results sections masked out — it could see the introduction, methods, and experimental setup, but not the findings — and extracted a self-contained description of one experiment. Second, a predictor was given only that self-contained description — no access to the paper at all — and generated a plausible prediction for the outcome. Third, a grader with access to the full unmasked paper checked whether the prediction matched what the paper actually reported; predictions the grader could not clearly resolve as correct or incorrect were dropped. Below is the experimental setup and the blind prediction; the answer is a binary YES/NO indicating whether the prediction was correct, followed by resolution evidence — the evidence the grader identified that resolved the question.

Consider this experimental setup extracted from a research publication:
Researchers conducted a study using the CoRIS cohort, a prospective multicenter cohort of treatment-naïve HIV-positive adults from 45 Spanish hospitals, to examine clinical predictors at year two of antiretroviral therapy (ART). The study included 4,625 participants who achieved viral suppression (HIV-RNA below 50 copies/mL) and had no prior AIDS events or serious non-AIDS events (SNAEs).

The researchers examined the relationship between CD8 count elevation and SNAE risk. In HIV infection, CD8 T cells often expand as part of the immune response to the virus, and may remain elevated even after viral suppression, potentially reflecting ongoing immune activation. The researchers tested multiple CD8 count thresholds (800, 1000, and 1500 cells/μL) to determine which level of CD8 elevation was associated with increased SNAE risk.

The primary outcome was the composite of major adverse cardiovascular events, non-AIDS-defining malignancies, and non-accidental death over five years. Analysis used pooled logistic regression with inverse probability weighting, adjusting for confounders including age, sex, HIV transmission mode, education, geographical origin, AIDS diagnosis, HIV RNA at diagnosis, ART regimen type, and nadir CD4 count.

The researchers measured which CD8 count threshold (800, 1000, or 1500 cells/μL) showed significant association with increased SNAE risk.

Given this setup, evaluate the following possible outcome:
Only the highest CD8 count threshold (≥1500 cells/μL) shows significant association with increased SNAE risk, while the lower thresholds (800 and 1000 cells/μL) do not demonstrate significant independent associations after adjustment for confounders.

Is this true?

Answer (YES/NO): YES